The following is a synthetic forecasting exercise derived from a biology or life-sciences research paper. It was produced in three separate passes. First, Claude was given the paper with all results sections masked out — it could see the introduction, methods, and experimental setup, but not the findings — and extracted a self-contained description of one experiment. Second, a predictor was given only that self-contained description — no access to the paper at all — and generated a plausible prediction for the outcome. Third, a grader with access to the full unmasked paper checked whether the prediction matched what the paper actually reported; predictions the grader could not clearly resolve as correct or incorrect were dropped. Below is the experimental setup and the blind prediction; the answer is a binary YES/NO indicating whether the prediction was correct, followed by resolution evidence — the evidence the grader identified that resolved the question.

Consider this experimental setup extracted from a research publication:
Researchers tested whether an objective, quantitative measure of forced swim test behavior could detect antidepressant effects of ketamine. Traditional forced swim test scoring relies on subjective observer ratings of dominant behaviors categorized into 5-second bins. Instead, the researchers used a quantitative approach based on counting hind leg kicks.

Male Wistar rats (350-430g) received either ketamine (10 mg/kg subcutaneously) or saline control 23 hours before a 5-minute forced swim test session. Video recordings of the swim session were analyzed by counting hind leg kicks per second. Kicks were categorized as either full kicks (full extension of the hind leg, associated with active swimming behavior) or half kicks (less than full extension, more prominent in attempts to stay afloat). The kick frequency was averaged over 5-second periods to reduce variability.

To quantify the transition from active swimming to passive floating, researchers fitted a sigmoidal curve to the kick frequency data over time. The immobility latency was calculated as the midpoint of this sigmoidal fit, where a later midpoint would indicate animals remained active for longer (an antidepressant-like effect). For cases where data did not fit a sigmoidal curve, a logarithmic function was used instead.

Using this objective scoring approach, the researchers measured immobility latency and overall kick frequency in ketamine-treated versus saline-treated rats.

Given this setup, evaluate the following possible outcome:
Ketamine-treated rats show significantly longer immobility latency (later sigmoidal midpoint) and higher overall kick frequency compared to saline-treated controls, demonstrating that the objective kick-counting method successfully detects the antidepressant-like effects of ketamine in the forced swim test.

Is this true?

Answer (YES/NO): NO